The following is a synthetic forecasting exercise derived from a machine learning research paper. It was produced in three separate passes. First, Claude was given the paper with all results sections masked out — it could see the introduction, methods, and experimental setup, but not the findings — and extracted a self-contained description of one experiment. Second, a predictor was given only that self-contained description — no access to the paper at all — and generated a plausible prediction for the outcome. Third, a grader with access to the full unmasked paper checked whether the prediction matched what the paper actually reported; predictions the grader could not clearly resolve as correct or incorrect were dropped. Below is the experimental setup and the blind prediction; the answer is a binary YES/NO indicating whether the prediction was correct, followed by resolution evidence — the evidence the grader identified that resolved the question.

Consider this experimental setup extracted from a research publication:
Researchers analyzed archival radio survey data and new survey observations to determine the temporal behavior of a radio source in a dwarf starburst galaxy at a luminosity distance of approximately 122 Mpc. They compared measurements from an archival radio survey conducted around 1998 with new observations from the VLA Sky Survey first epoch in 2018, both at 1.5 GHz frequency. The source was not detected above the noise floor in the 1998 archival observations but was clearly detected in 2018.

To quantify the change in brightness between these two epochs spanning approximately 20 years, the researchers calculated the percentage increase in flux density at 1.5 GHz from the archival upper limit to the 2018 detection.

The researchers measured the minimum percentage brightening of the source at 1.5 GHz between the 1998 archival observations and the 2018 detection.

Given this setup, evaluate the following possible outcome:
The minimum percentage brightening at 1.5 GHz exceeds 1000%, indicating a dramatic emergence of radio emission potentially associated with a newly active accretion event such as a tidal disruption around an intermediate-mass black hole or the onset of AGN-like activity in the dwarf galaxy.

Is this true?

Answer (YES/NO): NO